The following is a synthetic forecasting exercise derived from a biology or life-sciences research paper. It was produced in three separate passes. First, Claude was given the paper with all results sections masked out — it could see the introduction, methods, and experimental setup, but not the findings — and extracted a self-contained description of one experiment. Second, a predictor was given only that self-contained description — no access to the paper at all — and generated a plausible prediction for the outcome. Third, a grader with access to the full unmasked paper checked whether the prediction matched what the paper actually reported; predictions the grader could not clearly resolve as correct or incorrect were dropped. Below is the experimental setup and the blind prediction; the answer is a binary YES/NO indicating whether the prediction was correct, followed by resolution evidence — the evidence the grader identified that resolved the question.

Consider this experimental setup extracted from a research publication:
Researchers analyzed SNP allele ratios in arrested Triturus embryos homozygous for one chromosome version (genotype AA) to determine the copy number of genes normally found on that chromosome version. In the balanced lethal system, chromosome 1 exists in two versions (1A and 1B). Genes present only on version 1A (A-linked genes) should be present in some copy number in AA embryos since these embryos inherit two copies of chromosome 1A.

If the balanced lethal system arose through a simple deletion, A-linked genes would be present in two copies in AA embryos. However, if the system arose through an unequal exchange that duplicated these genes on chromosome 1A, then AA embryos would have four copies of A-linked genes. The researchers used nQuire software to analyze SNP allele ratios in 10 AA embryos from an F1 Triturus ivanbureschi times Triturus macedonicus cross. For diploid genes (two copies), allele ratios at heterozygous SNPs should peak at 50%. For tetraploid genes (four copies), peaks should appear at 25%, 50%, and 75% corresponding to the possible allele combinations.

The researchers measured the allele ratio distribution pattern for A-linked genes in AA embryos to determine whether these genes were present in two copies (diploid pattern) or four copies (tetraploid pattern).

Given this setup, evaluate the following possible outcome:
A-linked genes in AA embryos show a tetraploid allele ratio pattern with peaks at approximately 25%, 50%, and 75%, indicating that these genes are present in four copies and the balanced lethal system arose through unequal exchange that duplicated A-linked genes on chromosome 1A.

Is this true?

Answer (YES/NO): NO